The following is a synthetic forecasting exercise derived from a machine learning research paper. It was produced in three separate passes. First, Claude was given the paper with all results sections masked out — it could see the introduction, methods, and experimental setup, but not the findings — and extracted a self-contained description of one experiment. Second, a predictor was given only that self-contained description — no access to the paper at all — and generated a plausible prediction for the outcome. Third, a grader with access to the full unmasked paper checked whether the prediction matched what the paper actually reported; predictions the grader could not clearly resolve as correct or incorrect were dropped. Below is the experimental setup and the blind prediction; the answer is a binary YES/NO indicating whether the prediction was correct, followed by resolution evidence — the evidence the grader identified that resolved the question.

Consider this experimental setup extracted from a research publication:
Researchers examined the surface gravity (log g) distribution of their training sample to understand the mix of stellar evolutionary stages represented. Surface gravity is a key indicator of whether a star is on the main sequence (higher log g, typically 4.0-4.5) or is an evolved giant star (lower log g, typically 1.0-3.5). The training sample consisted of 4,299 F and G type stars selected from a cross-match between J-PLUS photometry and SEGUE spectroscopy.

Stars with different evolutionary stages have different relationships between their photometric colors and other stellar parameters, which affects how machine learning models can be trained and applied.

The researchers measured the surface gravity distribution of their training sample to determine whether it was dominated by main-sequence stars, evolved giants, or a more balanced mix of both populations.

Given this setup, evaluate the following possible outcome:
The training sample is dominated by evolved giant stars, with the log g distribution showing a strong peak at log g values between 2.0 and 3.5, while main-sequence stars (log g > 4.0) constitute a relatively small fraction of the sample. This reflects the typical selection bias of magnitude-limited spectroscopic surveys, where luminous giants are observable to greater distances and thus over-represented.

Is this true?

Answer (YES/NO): NO